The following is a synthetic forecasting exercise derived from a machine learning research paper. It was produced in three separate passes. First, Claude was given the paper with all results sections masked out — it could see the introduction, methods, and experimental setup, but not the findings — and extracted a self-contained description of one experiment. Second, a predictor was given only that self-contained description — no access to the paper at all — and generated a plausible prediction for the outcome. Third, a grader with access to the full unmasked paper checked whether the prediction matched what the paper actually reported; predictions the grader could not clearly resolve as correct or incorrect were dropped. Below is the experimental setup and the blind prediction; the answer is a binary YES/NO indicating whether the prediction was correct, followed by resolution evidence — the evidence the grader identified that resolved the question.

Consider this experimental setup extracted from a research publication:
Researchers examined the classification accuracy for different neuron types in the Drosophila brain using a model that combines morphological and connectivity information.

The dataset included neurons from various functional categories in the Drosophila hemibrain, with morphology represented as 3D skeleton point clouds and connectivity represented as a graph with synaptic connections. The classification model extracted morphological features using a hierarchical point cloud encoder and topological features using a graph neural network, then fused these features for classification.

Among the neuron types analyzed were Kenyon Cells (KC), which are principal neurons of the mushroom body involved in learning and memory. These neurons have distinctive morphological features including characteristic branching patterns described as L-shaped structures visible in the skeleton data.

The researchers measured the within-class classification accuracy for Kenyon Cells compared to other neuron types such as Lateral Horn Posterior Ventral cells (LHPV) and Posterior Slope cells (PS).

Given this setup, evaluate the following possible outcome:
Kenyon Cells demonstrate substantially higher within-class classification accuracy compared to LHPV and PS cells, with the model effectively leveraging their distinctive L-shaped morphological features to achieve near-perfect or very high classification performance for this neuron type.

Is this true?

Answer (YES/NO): YES